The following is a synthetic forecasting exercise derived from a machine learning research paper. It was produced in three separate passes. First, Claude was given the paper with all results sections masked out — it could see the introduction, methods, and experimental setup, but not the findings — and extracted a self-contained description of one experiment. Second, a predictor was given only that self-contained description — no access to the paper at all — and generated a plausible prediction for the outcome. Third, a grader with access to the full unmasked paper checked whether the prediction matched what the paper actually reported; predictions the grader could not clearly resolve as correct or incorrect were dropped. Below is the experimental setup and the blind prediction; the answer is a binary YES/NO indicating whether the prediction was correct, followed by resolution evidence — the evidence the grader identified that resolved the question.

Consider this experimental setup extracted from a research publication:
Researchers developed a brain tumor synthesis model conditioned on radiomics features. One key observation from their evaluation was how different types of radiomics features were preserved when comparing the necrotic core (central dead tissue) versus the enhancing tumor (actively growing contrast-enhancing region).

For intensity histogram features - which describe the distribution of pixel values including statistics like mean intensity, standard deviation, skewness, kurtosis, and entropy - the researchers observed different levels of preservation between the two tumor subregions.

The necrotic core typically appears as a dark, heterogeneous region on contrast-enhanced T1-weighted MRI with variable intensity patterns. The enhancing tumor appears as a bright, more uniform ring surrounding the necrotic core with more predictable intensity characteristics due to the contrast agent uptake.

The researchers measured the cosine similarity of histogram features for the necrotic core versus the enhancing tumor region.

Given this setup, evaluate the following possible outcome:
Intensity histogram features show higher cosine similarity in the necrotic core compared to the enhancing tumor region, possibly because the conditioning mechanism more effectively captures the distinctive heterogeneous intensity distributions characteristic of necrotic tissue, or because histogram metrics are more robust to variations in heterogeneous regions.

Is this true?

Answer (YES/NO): NO